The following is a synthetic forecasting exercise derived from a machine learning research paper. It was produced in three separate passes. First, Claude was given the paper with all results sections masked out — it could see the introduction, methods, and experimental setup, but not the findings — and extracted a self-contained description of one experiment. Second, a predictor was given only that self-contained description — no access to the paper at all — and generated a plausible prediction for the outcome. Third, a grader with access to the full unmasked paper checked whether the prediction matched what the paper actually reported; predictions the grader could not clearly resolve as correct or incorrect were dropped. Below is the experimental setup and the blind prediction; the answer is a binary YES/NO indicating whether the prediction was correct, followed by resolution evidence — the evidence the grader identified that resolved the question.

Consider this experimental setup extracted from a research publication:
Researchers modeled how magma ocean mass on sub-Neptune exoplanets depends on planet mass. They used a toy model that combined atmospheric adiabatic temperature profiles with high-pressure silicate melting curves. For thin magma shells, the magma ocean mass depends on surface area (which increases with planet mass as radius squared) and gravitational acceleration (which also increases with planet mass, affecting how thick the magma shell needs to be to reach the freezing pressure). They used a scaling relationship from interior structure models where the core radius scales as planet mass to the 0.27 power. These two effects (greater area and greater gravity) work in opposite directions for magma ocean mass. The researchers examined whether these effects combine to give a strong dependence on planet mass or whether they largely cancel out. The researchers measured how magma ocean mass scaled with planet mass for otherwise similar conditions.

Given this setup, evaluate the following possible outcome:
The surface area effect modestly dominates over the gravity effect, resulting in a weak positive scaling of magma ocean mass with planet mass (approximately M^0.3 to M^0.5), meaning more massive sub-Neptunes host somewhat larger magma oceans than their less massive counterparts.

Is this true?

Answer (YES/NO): NO